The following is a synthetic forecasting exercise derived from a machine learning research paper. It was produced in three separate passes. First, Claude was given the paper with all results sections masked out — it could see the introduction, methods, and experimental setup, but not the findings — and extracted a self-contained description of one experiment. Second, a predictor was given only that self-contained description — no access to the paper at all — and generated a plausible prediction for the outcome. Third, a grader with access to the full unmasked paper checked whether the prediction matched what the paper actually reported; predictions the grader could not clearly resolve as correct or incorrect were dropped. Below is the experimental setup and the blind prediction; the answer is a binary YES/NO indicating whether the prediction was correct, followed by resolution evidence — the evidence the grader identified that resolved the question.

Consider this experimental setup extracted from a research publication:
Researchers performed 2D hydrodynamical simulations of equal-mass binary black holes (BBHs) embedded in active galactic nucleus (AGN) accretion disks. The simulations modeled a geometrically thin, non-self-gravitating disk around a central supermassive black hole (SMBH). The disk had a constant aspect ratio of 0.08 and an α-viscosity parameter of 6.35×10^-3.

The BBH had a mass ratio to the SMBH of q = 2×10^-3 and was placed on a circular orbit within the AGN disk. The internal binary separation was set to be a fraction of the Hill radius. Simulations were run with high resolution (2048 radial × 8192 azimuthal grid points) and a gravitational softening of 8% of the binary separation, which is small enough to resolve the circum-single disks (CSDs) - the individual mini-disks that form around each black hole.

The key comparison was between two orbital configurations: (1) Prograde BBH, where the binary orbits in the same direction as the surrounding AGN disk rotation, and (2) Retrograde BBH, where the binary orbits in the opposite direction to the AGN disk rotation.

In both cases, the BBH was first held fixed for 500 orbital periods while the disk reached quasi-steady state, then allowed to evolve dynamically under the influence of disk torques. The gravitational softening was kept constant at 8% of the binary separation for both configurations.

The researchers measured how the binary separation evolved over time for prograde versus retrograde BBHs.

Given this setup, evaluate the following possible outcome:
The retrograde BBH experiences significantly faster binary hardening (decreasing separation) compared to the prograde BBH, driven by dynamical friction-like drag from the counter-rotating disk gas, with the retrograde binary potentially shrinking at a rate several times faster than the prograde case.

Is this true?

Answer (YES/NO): NO